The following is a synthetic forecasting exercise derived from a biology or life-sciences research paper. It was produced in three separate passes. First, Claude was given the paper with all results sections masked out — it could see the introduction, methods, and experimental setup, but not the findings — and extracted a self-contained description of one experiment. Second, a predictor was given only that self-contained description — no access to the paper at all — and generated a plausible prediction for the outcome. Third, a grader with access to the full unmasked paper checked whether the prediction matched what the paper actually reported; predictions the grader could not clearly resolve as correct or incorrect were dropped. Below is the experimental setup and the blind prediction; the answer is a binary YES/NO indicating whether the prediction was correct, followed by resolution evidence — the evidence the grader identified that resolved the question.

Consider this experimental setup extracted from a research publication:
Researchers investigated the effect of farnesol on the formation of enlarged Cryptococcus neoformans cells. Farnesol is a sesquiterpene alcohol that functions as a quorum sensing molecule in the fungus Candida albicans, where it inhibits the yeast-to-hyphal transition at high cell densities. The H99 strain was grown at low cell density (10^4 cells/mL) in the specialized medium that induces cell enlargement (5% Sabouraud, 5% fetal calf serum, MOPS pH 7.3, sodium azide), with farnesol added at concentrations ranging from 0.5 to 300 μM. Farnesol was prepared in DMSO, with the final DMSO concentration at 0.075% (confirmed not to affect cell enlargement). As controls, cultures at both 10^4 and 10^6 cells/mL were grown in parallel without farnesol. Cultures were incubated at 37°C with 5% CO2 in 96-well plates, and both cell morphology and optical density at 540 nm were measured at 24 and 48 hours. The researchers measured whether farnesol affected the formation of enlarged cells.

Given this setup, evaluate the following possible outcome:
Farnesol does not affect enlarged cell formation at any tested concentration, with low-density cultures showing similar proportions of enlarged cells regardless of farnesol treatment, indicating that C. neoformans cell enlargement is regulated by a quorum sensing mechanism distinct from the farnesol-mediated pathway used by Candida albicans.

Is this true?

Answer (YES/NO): NO